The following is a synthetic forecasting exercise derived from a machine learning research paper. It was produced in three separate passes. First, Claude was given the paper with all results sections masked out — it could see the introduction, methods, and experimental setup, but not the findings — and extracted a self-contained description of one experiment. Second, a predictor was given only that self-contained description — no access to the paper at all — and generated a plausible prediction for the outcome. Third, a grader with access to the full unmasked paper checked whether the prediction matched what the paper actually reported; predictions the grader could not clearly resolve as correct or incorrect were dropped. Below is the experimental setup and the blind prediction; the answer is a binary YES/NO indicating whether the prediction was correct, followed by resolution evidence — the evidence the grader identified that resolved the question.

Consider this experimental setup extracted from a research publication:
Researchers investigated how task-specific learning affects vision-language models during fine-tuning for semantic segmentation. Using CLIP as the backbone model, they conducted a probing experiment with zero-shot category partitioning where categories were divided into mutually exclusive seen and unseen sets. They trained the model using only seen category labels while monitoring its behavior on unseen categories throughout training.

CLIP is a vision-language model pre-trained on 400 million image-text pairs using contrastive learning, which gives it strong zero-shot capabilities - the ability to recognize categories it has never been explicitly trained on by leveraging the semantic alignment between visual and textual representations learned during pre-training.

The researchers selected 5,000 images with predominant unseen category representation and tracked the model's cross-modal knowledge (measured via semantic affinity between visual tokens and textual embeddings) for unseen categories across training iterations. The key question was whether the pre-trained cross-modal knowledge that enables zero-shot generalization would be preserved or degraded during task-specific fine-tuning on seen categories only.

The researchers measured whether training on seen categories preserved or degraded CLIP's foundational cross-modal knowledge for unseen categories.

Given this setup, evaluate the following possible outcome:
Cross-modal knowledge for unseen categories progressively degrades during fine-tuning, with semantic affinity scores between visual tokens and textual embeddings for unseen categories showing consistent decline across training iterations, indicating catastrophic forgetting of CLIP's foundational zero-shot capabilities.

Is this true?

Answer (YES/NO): YES